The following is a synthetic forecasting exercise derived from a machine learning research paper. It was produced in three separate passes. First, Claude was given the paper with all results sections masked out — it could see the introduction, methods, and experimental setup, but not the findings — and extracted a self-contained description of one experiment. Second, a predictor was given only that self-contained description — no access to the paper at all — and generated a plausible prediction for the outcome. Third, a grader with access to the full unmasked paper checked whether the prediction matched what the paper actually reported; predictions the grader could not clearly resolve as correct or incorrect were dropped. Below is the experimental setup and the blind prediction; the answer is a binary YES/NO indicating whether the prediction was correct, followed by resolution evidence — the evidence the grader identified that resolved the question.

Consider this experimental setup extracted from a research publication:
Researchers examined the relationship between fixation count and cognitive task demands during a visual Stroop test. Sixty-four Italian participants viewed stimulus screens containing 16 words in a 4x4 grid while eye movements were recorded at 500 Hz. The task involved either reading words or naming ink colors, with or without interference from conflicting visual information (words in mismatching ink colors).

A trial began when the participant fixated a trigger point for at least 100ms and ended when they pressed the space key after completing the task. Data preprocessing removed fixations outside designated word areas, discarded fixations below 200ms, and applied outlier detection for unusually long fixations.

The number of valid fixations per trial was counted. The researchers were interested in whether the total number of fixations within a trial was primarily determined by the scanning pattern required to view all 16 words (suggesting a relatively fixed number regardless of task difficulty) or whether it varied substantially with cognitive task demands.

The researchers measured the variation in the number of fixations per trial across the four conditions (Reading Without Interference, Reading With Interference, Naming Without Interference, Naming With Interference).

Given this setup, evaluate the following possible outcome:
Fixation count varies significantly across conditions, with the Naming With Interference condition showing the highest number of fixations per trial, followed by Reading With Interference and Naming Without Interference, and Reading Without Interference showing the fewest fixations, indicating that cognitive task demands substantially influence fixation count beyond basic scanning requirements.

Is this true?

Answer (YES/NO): NO